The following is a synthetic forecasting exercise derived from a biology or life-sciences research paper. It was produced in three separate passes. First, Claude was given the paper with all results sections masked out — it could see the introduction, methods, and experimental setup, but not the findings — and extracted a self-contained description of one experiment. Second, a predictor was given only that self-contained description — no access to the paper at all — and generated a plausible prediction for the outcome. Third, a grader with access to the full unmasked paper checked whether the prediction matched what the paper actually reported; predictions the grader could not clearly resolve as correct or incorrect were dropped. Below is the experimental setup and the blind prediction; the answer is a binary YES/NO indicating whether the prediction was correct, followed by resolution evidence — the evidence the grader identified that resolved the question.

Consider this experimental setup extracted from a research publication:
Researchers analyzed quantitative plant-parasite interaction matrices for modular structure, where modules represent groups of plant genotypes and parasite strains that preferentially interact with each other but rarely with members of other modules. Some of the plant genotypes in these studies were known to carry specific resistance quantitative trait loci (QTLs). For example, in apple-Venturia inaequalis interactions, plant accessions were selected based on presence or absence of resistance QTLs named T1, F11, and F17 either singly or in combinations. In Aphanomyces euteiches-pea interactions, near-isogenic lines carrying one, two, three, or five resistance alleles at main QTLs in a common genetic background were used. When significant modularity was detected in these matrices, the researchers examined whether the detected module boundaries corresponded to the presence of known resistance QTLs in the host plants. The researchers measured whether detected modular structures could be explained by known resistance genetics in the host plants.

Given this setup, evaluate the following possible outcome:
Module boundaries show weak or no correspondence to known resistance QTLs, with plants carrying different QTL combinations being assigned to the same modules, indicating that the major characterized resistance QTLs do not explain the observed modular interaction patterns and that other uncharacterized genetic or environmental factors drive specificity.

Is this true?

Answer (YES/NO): NO